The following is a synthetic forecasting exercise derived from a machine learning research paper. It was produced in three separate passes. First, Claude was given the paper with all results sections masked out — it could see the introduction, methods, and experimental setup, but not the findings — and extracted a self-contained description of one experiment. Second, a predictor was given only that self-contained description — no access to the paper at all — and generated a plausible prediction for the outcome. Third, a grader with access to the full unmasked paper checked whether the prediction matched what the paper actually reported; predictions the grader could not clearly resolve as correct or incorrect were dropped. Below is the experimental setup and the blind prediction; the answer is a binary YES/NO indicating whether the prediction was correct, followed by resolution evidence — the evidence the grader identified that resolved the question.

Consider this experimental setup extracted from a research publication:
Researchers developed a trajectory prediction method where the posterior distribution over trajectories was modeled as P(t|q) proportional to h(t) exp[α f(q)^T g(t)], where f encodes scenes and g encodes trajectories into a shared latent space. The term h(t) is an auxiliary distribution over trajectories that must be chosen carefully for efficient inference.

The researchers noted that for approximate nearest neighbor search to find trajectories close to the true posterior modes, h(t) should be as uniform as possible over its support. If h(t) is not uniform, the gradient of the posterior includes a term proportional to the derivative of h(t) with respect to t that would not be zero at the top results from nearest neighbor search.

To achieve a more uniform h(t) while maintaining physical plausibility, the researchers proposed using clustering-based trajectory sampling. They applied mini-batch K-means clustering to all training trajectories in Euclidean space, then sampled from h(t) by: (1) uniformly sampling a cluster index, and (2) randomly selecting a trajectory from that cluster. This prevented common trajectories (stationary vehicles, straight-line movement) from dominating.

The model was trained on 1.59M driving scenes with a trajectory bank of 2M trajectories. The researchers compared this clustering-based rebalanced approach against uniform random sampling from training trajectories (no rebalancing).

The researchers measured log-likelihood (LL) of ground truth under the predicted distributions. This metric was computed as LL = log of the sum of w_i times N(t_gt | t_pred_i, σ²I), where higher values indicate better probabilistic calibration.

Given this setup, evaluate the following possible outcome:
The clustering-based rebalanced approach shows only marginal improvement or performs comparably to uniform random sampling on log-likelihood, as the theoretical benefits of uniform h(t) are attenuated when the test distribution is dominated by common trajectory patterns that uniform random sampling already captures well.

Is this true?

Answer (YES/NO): NO